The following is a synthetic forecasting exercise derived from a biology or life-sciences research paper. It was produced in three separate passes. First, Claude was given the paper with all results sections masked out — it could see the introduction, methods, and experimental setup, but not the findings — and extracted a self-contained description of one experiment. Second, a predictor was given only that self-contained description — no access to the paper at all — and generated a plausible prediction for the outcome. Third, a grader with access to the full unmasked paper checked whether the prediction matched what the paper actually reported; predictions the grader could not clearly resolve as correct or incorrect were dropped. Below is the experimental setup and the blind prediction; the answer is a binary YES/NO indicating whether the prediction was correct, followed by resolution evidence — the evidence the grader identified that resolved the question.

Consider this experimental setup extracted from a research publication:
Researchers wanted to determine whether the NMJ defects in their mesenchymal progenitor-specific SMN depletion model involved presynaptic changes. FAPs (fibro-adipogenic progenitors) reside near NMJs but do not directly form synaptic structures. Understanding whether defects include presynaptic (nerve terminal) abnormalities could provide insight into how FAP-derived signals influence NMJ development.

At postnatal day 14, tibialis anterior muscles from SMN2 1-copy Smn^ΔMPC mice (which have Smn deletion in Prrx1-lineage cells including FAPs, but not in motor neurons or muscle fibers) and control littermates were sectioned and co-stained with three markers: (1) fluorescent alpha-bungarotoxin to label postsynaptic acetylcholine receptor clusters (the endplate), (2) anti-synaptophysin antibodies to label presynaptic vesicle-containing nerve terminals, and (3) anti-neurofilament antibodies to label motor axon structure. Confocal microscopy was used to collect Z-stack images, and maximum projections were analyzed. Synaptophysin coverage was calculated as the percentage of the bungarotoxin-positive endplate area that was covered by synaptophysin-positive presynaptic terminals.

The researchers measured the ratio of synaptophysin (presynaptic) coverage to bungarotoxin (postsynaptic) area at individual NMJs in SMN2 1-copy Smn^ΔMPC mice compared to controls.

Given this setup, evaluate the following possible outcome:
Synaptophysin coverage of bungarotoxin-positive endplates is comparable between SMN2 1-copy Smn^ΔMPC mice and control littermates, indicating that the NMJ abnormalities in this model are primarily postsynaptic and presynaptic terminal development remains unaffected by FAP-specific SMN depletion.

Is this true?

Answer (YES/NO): NO